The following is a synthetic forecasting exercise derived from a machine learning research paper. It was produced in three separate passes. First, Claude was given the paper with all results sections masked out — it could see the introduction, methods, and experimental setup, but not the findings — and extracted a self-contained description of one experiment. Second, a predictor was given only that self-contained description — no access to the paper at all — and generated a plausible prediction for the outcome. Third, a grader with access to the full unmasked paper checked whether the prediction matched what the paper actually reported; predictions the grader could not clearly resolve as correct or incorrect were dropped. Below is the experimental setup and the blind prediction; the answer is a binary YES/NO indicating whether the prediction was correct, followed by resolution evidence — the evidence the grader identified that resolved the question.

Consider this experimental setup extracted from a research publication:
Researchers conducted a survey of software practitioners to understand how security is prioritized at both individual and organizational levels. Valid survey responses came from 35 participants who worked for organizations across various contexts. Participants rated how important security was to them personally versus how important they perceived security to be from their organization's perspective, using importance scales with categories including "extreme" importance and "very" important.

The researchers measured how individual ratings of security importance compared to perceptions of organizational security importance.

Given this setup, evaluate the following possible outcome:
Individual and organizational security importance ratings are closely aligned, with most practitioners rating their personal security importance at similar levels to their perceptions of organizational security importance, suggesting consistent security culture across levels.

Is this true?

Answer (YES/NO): NO